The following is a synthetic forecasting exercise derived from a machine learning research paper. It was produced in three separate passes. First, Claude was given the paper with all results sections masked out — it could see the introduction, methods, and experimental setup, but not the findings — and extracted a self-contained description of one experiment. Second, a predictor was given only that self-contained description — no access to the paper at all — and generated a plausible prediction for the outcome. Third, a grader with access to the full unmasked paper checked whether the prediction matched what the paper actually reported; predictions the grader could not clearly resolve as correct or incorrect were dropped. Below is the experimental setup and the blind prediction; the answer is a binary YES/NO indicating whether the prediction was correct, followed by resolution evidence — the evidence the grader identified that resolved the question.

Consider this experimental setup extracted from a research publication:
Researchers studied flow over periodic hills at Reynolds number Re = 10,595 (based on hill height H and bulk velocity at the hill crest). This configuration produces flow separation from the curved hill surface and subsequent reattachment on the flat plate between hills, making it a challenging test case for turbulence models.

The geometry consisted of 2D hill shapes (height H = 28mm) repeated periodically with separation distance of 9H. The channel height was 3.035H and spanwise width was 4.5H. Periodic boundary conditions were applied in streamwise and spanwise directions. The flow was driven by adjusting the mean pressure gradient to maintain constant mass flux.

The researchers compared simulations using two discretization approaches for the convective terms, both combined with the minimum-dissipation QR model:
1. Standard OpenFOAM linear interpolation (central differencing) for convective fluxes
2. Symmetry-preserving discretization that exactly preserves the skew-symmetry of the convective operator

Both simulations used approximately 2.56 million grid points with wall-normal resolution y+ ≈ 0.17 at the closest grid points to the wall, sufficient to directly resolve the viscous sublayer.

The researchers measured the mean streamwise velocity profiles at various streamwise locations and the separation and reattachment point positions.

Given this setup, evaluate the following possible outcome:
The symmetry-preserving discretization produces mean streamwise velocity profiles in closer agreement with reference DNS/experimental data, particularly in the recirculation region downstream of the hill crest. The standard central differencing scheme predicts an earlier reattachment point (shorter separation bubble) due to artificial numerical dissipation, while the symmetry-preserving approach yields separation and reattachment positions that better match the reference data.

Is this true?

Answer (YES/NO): NO